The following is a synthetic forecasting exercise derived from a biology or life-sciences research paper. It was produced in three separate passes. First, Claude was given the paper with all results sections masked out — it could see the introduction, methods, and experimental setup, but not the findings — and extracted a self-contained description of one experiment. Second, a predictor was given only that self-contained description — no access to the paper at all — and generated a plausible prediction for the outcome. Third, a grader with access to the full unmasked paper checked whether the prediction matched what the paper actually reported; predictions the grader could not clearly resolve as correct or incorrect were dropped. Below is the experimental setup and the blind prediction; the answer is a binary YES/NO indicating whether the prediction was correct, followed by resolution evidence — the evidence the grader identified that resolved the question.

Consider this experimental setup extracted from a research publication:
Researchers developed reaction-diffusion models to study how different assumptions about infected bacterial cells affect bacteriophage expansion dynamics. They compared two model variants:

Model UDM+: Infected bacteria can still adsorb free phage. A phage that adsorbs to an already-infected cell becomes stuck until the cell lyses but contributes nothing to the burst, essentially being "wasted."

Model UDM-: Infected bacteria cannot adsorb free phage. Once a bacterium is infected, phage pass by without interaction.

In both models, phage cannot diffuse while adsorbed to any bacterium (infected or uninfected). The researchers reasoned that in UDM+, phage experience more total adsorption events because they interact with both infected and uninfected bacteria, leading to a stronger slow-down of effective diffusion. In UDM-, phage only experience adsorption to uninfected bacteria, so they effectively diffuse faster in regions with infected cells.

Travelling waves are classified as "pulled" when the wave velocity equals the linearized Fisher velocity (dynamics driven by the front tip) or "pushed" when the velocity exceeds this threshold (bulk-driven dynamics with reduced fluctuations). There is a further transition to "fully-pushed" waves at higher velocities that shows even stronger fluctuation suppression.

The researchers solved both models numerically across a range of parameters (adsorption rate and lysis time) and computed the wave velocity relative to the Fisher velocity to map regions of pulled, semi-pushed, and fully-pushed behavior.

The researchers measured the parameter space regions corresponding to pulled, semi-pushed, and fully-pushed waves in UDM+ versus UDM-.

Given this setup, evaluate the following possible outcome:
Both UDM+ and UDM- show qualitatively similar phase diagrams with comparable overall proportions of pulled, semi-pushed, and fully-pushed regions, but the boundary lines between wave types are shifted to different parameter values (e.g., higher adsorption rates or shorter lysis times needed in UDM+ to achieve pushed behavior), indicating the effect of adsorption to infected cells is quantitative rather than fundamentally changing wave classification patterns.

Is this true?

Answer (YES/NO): NO